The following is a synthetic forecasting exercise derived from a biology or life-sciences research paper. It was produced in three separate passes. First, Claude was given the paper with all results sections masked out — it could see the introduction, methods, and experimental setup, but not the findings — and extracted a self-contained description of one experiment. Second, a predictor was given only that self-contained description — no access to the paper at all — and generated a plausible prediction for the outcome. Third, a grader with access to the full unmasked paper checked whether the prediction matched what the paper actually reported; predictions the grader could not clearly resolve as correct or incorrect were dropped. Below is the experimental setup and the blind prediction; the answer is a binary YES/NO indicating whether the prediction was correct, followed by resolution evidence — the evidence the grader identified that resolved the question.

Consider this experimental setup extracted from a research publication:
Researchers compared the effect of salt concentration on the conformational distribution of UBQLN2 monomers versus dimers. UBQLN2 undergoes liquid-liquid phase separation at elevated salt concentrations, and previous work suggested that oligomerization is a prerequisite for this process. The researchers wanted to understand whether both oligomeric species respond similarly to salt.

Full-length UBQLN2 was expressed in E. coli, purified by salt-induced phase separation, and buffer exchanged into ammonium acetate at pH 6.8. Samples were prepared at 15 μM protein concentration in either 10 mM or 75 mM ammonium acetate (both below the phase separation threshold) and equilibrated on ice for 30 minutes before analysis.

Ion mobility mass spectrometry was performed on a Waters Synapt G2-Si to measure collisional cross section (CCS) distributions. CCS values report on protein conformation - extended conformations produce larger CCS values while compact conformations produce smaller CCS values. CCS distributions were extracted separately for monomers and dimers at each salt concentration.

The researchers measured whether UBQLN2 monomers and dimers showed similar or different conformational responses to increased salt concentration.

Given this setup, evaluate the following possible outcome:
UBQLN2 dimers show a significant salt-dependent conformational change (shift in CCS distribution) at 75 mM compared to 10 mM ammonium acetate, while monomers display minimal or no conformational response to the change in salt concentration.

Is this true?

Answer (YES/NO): NO